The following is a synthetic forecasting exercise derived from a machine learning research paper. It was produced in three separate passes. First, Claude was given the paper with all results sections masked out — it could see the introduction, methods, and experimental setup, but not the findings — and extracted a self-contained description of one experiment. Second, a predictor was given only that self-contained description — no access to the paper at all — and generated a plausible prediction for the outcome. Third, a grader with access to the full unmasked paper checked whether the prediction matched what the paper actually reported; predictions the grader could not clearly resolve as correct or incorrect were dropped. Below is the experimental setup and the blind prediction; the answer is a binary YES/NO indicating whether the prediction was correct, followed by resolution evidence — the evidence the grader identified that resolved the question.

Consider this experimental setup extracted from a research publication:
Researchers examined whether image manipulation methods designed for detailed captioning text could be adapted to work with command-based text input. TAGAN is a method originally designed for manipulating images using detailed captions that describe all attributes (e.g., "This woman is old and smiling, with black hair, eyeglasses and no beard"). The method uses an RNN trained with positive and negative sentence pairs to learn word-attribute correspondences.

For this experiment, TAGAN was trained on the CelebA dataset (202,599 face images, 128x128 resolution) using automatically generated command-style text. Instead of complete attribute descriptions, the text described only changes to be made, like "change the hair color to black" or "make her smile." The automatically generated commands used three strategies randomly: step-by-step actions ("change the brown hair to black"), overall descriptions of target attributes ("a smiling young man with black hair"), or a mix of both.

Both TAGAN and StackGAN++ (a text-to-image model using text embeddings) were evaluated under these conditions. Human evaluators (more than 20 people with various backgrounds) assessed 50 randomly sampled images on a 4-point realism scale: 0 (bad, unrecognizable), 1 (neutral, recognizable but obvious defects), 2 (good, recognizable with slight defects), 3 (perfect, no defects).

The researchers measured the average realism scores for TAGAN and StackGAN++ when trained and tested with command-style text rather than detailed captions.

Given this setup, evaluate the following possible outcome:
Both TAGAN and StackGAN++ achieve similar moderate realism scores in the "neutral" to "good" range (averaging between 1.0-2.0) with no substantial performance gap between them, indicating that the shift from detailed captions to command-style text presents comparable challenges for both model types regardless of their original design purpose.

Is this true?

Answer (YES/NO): NO